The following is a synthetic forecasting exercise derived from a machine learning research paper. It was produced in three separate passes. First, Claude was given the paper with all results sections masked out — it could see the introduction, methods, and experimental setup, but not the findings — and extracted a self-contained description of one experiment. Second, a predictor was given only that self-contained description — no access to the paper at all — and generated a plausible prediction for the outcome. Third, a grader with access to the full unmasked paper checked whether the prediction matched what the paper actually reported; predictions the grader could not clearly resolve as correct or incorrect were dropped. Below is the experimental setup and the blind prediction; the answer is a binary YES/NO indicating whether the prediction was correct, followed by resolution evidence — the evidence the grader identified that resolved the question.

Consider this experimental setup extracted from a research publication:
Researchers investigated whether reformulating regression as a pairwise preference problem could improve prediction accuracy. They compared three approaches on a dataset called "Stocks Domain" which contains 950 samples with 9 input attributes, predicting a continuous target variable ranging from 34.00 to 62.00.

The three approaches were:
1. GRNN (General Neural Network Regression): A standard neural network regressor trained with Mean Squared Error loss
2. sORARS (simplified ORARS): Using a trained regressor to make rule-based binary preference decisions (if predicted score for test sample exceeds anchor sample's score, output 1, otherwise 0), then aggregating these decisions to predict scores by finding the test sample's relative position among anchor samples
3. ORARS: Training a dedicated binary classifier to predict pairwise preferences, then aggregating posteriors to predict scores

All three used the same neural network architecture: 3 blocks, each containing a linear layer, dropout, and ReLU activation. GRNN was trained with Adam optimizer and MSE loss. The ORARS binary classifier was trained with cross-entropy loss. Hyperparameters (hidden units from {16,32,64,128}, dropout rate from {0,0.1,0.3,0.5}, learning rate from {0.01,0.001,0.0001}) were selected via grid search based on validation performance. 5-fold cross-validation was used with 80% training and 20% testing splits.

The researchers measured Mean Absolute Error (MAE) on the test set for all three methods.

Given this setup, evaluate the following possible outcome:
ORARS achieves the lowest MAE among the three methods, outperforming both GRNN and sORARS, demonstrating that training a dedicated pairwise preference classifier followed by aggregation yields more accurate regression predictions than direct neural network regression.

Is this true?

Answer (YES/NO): NO